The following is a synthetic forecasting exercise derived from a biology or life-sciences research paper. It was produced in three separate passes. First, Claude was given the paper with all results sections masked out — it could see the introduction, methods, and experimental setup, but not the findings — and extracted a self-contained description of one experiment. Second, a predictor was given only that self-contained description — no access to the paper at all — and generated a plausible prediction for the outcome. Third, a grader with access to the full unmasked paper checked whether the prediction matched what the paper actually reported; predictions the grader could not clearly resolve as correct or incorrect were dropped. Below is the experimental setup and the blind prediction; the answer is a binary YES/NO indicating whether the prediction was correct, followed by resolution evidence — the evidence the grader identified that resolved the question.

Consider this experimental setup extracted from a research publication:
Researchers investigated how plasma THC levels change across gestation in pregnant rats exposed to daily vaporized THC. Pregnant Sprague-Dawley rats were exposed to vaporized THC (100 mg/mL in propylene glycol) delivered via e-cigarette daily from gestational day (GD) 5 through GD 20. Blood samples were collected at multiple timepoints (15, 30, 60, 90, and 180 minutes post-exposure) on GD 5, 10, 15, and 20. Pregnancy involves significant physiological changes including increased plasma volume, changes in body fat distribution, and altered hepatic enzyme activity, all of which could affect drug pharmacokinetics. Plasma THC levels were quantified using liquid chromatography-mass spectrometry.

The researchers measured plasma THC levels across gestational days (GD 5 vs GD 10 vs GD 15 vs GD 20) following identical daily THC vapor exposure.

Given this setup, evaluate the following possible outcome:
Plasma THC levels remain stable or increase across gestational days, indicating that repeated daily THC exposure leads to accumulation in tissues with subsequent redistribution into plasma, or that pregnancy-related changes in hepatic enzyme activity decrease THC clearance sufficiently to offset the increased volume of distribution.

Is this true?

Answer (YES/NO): YES